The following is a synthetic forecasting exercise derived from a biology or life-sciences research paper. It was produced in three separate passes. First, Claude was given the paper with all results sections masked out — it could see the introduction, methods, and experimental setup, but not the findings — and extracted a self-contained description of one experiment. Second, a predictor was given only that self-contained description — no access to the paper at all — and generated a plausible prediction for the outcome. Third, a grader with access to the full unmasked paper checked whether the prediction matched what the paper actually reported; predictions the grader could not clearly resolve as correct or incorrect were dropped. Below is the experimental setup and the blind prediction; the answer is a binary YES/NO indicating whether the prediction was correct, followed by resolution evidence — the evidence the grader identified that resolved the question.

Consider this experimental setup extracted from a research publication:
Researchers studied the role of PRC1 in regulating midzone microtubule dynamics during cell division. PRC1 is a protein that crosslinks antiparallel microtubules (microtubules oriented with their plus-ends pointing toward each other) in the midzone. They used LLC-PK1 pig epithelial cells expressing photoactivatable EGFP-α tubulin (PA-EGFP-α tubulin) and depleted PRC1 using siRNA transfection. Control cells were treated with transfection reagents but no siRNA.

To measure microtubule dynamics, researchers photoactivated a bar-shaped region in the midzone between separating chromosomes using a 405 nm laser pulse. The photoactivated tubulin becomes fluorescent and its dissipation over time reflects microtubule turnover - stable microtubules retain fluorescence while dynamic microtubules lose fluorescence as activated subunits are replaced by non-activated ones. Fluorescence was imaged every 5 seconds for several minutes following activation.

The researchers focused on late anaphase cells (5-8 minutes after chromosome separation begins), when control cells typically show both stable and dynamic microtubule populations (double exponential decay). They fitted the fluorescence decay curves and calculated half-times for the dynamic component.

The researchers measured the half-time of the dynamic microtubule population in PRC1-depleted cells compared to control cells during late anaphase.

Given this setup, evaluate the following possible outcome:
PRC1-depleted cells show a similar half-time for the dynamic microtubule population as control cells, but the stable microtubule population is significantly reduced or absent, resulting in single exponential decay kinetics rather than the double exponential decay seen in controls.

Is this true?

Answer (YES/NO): YES